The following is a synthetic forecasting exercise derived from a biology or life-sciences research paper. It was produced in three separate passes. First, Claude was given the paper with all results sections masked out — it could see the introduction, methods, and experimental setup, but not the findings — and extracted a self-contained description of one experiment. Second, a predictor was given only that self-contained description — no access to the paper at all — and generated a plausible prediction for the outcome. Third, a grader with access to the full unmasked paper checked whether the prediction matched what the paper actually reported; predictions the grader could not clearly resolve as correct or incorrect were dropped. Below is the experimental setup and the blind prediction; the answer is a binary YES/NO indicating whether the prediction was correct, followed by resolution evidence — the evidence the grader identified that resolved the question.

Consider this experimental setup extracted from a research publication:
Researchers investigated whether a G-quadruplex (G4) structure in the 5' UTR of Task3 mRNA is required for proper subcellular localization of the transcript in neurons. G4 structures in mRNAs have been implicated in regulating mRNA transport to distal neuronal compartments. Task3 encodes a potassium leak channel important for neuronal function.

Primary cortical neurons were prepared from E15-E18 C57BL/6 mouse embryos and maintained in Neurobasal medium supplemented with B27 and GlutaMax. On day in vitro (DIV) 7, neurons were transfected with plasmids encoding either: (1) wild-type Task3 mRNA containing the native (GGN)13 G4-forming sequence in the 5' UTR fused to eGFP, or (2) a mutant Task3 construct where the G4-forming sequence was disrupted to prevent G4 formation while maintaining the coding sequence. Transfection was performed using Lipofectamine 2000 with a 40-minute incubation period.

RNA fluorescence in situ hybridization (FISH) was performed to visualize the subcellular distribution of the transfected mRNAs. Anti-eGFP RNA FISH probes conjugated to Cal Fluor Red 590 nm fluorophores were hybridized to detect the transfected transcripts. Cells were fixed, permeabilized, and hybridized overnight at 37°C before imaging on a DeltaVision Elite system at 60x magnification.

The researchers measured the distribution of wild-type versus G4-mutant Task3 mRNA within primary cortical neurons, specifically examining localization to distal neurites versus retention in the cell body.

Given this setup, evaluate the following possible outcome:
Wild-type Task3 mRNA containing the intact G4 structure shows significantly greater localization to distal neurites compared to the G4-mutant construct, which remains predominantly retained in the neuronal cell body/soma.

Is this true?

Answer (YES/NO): YES